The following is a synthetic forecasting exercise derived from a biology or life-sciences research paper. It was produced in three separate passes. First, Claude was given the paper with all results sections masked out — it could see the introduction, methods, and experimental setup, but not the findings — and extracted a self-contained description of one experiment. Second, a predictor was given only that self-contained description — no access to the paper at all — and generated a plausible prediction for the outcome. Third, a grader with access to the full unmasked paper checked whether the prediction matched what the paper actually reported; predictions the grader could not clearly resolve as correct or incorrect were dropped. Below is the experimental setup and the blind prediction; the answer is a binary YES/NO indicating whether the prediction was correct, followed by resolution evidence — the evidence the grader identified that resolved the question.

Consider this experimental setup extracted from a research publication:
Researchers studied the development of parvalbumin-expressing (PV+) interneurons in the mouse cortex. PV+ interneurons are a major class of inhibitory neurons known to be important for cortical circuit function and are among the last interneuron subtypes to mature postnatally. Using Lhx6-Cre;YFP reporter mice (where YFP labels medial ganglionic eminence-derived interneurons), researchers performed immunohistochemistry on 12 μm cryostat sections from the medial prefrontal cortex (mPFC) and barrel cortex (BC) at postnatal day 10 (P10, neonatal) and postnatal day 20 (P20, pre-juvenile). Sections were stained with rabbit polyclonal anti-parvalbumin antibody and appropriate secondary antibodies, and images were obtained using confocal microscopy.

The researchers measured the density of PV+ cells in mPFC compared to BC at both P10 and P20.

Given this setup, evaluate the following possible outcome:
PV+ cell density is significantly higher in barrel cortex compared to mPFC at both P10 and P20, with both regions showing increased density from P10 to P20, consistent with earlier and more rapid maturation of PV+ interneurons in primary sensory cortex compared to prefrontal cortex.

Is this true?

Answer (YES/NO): NO